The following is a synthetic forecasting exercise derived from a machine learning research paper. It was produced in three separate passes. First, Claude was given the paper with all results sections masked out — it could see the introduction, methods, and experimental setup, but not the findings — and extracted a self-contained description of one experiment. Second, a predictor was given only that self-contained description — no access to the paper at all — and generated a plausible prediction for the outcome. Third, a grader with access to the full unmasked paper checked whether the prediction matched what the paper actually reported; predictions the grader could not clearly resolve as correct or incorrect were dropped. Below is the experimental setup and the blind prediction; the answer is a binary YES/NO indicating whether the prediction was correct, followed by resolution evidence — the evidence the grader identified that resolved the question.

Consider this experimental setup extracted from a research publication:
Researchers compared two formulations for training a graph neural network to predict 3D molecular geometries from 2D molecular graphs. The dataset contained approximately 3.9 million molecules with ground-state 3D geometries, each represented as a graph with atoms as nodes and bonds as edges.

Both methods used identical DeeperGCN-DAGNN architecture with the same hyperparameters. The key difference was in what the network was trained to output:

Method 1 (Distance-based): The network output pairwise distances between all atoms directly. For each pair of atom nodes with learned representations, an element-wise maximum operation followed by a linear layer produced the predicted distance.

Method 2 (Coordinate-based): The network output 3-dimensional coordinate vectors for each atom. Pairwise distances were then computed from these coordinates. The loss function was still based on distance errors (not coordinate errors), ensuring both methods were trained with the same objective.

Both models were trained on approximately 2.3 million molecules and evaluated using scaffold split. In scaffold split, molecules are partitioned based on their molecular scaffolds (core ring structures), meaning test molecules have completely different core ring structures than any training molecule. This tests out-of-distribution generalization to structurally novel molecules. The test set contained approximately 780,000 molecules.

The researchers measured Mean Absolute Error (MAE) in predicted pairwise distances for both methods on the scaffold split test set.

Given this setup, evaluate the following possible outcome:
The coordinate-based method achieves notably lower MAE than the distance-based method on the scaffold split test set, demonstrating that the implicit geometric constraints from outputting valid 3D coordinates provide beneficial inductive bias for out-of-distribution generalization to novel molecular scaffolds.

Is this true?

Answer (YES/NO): NO